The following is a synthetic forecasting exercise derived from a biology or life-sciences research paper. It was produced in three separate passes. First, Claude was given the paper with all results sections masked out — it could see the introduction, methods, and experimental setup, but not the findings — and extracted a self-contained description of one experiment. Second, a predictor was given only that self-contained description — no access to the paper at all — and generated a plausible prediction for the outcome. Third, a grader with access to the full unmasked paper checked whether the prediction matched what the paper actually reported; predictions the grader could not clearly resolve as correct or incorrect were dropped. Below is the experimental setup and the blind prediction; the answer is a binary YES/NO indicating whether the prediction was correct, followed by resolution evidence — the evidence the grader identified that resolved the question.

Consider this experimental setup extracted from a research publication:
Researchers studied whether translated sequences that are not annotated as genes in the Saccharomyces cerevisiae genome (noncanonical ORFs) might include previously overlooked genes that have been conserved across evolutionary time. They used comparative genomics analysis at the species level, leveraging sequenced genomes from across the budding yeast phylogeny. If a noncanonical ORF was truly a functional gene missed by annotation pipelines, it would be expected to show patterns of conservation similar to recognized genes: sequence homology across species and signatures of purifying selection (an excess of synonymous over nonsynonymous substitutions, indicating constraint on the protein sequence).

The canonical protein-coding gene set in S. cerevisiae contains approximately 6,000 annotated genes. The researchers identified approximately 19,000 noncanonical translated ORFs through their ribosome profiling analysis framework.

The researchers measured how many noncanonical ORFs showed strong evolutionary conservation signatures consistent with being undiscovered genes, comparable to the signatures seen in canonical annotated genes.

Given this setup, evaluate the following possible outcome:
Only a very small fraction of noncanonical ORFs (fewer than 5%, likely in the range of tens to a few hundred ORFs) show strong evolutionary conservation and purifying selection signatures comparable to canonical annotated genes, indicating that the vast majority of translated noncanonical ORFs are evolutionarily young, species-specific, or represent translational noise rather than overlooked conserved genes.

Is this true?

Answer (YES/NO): YES